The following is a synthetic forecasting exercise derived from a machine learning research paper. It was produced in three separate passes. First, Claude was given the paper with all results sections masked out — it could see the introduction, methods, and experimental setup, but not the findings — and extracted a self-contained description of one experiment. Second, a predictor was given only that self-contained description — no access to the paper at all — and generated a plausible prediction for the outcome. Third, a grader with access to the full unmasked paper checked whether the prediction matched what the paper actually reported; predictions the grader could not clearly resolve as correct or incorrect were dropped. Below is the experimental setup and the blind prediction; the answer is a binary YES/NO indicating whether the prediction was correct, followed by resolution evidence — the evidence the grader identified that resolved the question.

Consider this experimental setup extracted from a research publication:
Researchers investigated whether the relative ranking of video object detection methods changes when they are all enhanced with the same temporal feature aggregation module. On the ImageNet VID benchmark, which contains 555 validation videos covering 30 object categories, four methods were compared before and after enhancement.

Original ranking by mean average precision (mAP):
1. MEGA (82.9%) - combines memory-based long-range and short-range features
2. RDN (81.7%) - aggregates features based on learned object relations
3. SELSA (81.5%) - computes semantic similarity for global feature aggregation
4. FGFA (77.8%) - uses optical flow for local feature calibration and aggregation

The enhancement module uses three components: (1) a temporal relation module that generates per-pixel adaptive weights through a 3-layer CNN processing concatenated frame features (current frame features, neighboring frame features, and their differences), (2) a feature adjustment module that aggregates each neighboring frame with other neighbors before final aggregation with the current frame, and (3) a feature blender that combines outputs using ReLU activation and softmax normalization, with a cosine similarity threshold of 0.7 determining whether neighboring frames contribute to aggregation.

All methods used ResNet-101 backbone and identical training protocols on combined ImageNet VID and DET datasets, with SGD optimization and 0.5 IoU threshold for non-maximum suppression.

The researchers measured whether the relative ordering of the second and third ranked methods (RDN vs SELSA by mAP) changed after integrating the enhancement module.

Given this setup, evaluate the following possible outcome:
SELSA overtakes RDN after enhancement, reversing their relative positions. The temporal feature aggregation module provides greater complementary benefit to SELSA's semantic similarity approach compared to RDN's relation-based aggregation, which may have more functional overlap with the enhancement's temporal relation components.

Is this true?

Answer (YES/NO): YES